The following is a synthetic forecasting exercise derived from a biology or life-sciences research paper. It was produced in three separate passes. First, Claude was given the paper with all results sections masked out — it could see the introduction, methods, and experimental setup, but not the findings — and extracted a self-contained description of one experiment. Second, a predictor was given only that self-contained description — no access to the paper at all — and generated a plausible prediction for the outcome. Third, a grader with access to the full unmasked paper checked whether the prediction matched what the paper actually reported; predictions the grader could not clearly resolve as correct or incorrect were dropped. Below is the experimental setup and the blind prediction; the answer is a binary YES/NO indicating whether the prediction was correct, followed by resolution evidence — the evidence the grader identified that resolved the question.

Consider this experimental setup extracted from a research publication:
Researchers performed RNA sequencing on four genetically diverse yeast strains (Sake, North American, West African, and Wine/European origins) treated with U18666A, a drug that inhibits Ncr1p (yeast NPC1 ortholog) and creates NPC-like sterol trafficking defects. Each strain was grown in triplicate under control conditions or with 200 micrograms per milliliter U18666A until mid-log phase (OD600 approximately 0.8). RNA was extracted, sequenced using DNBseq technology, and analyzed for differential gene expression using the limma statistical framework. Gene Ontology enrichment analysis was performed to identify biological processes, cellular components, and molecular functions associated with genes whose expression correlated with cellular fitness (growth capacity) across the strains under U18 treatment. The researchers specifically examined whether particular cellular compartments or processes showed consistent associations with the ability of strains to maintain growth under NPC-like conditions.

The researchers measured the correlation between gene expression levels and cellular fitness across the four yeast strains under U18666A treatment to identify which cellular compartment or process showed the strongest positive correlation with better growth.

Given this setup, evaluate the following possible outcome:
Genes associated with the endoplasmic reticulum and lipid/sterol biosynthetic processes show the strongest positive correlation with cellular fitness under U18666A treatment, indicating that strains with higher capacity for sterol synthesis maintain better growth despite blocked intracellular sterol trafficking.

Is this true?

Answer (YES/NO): NO